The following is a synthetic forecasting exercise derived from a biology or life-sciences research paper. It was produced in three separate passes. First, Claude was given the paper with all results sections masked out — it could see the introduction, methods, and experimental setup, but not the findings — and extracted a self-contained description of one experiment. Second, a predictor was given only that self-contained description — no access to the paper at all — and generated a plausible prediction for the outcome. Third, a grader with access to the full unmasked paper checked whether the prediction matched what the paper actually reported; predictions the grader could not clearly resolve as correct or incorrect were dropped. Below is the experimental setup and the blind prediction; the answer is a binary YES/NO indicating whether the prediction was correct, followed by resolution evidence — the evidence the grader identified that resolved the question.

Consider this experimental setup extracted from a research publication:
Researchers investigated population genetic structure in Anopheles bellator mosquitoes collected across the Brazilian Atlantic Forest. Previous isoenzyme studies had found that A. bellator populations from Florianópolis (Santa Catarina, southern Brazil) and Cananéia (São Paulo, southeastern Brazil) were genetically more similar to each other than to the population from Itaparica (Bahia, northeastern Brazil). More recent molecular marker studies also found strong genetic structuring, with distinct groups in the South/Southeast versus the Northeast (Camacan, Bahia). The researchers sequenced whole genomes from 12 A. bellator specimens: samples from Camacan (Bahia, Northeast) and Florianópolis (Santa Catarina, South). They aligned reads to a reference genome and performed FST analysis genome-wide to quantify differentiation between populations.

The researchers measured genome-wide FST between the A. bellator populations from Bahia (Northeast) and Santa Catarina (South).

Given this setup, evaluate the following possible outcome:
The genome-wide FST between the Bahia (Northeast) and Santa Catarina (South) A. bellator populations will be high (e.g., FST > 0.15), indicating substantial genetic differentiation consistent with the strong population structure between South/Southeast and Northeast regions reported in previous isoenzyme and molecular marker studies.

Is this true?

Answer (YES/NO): YES